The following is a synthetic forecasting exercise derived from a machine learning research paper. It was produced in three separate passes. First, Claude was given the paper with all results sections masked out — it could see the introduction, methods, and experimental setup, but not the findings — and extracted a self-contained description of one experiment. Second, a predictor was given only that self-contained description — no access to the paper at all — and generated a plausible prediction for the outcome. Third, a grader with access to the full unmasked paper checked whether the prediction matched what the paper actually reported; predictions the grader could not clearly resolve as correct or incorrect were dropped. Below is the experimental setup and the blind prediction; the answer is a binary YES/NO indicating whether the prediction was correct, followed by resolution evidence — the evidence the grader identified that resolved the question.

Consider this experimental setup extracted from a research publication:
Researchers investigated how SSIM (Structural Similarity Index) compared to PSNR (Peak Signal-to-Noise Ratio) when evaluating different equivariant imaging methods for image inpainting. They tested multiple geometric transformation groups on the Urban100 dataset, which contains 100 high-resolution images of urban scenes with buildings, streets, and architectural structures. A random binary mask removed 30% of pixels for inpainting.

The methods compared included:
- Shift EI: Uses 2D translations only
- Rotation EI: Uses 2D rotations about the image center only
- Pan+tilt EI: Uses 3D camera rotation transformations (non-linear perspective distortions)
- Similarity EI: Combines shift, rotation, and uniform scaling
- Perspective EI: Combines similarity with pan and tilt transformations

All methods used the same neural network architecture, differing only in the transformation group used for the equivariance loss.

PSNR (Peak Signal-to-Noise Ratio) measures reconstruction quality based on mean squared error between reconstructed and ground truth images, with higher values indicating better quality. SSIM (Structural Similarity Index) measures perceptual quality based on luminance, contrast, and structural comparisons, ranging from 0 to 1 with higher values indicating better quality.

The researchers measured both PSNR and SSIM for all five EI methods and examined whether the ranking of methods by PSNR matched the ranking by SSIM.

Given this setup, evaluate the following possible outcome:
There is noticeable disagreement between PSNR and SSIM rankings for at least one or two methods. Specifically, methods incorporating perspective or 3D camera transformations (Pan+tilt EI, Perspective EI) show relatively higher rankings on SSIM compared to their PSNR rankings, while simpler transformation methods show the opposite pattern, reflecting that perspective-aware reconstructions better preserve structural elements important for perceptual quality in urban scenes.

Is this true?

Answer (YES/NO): NO